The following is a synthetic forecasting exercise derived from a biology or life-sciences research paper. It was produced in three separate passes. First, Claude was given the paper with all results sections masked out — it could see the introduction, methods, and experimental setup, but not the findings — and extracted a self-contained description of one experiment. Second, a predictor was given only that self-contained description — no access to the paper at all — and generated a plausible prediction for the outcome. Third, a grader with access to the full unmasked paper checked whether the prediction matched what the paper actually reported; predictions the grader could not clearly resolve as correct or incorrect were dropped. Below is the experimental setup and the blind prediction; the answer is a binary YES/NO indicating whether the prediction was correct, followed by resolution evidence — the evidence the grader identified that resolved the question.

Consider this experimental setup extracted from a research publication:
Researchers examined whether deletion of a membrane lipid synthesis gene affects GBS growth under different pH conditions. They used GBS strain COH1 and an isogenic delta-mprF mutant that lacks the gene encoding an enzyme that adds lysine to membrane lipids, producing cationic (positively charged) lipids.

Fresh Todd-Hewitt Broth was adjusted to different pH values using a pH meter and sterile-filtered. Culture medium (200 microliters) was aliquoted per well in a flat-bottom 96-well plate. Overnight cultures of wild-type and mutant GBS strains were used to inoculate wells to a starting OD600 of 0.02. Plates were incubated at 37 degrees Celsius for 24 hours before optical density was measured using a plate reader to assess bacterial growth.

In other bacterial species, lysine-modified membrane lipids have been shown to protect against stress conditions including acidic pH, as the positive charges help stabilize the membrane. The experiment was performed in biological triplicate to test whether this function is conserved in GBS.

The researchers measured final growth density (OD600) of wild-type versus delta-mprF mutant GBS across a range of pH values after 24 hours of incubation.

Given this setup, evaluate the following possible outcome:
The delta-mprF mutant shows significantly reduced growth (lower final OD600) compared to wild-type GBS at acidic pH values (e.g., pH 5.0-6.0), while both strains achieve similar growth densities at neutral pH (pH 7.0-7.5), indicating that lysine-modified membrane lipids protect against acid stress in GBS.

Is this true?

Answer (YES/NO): YES